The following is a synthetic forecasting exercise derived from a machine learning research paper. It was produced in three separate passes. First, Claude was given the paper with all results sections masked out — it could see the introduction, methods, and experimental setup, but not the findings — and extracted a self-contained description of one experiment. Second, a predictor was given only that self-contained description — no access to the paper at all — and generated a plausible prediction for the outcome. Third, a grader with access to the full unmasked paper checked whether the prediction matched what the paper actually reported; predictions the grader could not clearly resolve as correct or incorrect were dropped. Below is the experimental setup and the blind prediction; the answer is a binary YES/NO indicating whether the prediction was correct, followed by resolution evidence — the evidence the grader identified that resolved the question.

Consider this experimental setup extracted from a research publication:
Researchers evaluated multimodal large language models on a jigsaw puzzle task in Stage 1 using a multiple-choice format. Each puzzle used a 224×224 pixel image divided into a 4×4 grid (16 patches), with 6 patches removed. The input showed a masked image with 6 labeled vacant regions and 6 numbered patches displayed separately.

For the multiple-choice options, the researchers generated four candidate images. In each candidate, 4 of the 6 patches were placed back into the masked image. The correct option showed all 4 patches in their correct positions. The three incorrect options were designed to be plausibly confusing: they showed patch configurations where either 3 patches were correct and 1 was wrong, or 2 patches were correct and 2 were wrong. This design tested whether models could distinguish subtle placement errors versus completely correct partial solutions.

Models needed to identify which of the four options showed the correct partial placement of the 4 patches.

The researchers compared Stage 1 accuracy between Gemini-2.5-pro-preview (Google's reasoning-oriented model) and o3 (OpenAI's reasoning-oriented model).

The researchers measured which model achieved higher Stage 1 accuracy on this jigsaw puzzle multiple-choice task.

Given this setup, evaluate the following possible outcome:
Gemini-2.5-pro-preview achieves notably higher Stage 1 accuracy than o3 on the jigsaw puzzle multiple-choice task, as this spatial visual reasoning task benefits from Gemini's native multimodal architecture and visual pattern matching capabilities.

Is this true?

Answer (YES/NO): YES